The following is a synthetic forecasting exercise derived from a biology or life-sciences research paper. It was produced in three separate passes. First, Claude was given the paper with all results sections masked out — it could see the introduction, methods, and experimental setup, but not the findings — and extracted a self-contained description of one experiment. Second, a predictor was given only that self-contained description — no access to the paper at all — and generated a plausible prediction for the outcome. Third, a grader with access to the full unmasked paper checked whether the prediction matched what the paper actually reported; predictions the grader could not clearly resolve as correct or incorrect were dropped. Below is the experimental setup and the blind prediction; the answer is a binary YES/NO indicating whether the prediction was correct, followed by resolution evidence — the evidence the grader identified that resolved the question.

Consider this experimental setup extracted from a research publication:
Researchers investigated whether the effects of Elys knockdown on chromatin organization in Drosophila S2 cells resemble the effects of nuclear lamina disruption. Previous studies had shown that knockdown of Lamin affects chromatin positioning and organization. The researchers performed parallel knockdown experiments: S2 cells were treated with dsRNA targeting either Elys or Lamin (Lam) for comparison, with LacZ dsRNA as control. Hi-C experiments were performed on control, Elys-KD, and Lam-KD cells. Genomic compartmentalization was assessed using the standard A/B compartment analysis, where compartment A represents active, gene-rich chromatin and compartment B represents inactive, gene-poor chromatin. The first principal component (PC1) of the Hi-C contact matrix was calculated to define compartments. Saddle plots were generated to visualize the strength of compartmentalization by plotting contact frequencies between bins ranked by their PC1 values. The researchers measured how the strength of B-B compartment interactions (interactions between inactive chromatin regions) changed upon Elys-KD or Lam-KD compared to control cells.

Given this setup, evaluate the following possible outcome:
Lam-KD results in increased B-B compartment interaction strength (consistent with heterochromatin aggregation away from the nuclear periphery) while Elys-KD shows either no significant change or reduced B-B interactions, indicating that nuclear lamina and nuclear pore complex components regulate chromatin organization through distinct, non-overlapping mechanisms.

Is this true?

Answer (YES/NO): NO